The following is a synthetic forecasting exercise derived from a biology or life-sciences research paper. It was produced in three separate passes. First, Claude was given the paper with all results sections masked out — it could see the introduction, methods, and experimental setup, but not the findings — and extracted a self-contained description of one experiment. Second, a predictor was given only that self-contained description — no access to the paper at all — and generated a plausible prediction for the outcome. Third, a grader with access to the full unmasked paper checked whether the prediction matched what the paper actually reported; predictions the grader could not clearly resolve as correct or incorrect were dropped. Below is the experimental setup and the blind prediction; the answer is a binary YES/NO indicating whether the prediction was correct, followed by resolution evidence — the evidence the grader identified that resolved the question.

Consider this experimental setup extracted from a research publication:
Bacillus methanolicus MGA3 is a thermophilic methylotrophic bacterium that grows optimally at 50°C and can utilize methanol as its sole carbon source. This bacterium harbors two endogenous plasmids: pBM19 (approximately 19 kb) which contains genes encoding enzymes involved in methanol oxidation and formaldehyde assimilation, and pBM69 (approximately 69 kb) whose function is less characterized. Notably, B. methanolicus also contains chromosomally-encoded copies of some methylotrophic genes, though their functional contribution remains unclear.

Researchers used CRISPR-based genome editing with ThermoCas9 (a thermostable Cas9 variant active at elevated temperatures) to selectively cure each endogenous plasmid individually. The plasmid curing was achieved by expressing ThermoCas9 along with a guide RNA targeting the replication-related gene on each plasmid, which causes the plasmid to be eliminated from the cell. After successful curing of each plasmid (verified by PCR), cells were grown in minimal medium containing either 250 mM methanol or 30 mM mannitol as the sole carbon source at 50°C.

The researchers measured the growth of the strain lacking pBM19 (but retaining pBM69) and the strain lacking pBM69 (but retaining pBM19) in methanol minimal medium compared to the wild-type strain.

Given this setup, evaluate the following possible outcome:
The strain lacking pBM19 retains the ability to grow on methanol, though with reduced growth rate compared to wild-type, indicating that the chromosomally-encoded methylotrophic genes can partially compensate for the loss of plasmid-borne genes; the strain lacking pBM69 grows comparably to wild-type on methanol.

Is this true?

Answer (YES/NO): NO